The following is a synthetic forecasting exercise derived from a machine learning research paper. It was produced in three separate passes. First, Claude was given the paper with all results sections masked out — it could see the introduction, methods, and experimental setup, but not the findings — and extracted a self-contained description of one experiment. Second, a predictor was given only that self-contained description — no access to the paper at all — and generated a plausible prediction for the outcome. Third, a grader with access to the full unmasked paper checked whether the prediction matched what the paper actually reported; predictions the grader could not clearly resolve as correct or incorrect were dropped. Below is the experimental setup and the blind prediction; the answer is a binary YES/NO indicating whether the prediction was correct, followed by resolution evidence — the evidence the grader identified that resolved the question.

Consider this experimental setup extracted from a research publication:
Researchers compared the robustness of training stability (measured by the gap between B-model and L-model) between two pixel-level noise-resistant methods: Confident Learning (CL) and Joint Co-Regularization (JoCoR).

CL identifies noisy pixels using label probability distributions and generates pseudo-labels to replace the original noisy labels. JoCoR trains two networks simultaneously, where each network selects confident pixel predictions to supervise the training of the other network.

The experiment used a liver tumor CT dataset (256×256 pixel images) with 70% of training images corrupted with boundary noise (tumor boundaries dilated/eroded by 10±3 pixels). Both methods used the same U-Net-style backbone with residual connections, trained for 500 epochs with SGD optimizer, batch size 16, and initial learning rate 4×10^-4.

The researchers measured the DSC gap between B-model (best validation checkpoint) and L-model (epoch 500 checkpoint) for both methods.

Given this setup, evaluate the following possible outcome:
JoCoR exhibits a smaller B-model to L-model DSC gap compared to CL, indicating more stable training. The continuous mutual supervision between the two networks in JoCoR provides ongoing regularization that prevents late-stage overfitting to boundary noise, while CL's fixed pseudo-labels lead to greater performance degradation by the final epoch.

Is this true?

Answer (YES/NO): NO